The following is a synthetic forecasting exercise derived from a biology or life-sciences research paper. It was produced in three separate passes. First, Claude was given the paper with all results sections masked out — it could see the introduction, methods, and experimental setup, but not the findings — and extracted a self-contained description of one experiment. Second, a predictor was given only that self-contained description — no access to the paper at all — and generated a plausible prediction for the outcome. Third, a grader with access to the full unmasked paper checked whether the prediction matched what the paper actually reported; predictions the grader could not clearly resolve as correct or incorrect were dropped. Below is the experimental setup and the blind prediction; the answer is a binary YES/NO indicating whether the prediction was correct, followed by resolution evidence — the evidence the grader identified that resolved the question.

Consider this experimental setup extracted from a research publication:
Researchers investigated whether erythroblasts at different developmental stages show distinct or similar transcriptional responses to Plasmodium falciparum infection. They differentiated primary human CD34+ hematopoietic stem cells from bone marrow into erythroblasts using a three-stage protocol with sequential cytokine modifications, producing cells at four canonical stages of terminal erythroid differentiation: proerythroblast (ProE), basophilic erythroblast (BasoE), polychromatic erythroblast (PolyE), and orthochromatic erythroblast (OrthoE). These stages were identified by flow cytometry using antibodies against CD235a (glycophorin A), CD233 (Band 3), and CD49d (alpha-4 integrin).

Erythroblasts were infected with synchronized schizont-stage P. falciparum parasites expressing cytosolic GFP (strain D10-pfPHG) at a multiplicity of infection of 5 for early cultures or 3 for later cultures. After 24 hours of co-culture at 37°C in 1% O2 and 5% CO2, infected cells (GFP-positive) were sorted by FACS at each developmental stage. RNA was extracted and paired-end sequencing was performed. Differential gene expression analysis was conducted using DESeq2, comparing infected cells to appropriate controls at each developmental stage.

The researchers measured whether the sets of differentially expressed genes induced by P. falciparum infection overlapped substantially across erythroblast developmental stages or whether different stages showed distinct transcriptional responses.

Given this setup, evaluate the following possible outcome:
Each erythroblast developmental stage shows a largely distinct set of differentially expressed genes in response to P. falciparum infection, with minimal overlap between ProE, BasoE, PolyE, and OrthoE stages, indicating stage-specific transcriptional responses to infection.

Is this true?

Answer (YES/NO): YES